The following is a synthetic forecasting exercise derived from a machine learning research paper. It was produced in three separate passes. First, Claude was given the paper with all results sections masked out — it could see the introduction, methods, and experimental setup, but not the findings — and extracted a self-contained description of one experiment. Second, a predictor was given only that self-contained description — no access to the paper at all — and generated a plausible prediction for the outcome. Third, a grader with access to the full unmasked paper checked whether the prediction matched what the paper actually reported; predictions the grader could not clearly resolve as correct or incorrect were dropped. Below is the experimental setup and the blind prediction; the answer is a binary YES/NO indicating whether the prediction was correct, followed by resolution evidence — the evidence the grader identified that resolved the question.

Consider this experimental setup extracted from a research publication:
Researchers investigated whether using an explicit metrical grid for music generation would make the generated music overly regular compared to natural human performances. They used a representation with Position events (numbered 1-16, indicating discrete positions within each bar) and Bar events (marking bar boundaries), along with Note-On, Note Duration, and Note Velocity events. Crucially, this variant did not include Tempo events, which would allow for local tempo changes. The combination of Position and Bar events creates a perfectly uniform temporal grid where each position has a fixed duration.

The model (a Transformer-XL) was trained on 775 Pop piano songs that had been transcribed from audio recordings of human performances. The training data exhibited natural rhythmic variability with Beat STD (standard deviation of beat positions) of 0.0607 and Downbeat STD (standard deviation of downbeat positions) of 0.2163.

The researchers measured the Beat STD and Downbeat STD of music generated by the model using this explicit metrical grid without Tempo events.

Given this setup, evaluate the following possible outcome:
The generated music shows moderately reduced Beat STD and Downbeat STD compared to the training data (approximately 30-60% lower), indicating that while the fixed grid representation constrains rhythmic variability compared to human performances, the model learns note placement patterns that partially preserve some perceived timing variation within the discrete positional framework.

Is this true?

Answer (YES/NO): NO